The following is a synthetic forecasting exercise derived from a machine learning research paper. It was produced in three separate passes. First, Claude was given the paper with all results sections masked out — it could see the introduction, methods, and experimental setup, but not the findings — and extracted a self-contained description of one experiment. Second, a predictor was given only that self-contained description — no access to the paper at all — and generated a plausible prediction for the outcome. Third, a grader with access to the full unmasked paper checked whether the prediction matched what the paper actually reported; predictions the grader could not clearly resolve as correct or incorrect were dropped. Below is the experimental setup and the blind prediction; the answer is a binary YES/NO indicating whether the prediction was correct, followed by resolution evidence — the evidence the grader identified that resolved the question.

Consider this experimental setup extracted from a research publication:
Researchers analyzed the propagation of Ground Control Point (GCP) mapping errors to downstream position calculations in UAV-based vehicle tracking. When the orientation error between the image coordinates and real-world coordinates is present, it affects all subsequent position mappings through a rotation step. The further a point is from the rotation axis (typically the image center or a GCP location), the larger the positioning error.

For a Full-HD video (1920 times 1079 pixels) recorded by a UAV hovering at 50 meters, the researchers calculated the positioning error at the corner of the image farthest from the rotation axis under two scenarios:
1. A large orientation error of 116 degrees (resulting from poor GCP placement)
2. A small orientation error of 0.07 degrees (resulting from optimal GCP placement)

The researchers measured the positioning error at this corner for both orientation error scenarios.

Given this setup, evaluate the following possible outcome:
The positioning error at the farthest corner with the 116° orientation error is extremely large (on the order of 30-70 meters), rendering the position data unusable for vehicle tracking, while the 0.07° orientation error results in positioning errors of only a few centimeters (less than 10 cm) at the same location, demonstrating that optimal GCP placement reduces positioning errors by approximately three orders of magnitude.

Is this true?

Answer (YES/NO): NO